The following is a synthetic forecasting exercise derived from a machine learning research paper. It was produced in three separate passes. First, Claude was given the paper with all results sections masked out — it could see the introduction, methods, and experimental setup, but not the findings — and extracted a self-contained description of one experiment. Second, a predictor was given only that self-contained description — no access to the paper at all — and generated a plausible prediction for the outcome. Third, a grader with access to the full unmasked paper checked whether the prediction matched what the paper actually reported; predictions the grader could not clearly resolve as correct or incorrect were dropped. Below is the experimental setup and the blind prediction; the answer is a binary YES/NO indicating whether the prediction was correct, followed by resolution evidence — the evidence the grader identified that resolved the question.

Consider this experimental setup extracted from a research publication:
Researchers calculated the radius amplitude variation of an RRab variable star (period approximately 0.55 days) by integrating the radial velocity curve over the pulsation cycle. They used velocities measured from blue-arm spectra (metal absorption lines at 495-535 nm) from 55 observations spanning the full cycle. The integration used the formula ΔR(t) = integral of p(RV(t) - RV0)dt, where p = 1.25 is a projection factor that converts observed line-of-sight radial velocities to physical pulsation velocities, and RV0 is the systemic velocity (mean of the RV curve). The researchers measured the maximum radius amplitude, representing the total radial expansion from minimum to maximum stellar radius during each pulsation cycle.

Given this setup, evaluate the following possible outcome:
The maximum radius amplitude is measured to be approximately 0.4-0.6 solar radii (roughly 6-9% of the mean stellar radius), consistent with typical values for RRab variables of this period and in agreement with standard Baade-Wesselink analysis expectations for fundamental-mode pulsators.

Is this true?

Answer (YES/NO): NO